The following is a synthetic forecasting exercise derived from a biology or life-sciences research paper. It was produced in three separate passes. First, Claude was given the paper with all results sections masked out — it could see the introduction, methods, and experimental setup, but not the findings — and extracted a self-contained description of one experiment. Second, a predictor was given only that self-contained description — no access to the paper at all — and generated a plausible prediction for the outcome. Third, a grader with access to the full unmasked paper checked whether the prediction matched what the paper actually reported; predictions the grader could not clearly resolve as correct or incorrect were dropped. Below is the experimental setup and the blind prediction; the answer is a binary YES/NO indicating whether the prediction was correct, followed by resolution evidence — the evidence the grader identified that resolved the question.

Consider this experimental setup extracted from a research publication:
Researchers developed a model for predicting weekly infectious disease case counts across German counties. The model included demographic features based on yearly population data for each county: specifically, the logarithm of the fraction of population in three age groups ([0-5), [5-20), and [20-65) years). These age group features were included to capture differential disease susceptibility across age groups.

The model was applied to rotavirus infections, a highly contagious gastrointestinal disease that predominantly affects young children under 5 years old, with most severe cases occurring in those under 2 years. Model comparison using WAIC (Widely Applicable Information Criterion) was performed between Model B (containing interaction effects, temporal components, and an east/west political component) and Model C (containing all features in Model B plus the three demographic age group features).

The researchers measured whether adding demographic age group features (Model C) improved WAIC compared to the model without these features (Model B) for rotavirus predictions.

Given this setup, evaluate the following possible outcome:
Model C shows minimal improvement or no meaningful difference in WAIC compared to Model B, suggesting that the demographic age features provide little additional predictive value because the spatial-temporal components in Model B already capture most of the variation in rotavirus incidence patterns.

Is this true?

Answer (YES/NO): NO